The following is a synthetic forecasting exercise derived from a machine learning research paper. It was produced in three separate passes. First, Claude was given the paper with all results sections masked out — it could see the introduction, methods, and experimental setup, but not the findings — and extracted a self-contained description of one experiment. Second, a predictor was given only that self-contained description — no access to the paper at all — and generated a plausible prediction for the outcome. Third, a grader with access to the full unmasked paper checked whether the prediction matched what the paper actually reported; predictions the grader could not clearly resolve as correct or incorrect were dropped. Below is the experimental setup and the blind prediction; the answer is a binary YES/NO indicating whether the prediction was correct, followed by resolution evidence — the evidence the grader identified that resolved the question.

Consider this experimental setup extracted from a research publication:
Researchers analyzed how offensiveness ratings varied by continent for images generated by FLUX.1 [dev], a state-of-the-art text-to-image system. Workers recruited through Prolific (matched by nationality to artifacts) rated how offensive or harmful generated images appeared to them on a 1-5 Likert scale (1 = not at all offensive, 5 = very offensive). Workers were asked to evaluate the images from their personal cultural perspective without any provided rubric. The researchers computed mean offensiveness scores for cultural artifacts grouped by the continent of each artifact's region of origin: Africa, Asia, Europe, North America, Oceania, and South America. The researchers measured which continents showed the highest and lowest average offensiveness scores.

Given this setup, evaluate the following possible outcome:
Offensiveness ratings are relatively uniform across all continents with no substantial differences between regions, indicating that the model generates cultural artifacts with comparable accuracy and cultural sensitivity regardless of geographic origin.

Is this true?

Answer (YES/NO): NO